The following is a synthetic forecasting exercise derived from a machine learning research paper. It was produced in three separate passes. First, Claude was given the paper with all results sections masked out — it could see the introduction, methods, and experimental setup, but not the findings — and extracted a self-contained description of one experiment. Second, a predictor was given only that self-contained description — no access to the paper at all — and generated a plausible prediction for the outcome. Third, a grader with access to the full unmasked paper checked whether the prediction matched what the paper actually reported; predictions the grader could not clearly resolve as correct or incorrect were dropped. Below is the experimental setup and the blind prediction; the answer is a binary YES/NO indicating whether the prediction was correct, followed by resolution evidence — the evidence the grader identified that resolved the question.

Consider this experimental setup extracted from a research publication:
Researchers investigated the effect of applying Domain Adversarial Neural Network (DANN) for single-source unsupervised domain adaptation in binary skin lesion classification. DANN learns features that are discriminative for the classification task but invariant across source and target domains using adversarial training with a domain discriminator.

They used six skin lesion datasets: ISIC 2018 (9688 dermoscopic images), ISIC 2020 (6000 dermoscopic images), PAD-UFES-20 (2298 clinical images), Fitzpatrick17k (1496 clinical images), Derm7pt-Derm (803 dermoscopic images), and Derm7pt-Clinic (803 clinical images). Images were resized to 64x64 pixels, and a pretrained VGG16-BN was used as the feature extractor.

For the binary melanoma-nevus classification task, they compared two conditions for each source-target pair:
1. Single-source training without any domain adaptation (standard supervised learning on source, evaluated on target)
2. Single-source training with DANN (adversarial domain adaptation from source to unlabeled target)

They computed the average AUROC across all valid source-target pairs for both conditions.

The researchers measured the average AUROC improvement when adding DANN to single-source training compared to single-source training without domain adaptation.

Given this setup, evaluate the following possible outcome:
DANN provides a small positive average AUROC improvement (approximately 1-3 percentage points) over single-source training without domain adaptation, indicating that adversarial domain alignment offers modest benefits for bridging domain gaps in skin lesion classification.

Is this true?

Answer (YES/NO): NO